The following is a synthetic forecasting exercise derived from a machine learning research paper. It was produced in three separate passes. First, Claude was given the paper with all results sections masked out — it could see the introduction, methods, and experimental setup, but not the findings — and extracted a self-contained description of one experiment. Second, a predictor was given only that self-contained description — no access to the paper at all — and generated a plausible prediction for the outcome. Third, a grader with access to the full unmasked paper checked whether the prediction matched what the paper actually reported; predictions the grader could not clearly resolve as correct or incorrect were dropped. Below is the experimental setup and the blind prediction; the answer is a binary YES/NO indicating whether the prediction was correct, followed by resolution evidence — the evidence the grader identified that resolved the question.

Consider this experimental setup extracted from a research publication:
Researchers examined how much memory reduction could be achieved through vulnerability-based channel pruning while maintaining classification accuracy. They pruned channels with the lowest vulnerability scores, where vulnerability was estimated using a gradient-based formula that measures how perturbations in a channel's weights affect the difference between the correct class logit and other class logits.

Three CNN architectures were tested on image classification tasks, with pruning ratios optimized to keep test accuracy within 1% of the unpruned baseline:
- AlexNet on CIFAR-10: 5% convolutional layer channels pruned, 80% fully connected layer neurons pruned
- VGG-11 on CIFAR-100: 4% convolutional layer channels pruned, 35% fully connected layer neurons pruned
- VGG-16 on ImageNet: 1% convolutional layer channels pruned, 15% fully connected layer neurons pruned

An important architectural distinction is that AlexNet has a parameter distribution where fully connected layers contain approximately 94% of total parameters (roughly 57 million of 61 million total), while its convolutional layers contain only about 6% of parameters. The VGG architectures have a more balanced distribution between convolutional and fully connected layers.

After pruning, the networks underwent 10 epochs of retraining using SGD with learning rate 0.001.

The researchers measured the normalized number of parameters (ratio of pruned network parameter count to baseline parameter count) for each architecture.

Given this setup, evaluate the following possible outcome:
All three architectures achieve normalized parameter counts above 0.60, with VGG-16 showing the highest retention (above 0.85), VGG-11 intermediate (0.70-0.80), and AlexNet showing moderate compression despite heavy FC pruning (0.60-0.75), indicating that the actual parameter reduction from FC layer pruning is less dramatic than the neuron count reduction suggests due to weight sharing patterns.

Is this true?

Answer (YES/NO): NO